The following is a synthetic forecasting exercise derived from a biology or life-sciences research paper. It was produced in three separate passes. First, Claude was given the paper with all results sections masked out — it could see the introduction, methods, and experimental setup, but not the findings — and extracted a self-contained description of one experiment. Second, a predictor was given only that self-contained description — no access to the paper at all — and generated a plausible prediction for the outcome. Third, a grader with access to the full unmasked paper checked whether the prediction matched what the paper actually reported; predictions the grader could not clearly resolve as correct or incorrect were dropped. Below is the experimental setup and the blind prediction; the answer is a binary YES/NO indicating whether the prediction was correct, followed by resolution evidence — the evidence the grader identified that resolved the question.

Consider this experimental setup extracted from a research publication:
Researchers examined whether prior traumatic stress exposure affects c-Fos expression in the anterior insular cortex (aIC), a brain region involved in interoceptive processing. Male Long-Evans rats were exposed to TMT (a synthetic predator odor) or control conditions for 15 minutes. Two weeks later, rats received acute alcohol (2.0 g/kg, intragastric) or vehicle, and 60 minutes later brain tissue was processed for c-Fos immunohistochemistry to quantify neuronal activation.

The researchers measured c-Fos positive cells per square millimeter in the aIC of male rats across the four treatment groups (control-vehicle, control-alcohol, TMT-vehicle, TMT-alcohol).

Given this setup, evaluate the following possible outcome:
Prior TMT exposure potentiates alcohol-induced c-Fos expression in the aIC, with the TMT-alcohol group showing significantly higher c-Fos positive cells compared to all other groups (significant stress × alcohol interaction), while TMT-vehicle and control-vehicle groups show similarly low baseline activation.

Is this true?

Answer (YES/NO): NO